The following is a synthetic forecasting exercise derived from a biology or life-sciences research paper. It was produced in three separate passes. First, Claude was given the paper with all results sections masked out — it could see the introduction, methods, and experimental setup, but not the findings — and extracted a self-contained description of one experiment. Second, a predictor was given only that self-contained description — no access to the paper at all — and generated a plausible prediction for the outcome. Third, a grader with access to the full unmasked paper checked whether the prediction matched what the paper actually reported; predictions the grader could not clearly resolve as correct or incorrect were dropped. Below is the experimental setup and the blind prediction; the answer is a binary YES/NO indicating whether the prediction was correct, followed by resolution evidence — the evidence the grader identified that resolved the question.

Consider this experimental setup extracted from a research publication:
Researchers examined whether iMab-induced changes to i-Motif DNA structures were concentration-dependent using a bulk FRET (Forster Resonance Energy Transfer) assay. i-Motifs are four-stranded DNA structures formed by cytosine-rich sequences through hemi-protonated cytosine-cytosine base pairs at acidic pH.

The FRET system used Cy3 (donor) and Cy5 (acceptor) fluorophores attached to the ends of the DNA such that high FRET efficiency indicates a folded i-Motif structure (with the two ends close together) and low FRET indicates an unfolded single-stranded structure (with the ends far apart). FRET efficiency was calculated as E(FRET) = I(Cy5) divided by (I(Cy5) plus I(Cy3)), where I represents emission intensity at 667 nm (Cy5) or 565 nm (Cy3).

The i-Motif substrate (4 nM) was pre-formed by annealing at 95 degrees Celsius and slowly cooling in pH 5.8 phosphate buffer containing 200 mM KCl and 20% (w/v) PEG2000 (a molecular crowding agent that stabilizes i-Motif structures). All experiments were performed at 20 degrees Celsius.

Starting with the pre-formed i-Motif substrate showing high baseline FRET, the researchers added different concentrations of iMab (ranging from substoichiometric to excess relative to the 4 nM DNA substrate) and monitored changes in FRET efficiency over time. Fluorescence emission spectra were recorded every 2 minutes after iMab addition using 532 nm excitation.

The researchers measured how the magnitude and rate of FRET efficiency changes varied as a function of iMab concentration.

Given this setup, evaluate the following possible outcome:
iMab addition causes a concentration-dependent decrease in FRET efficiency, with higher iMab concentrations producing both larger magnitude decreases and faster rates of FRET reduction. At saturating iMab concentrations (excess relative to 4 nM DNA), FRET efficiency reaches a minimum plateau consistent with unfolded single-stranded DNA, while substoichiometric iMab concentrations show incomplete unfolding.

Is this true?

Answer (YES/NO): YES